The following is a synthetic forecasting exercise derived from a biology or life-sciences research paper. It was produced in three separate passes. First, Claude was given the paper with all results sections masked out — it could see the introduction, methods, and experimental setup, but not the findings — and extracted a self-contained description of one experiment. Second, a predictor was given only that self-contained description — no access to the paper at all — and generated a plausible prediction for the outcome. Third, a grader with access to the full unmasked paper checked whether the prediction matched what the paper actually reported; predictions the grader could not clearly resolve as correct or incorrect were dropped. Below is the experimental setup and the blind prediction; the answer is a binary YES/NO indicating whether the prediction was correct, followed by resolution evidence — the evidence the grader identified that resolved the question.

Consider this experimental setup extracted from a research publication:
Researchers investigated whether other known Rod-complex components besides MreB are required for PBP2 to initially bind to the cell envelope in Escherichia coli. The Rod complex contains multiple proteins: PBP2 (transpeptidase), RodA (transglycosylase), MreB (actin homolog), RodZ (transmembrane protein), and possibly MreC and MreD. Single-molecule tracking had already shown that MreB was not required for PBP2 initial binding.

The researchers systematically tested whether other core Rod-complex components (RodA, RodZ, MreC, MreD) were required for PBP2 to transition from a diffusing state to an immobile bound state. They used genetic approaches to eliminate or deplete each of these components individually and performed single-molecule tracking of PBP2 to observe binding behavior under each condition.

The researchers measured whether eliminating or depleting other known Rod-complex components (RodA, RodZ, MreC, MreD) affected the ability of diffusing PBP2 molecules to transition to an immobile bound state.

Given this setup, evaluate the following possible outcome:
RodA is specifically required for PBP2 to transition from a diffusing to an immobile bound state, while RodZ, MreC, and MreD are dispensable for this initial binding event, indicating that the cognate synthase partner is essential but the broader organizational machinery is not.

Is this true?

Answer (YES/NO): NO